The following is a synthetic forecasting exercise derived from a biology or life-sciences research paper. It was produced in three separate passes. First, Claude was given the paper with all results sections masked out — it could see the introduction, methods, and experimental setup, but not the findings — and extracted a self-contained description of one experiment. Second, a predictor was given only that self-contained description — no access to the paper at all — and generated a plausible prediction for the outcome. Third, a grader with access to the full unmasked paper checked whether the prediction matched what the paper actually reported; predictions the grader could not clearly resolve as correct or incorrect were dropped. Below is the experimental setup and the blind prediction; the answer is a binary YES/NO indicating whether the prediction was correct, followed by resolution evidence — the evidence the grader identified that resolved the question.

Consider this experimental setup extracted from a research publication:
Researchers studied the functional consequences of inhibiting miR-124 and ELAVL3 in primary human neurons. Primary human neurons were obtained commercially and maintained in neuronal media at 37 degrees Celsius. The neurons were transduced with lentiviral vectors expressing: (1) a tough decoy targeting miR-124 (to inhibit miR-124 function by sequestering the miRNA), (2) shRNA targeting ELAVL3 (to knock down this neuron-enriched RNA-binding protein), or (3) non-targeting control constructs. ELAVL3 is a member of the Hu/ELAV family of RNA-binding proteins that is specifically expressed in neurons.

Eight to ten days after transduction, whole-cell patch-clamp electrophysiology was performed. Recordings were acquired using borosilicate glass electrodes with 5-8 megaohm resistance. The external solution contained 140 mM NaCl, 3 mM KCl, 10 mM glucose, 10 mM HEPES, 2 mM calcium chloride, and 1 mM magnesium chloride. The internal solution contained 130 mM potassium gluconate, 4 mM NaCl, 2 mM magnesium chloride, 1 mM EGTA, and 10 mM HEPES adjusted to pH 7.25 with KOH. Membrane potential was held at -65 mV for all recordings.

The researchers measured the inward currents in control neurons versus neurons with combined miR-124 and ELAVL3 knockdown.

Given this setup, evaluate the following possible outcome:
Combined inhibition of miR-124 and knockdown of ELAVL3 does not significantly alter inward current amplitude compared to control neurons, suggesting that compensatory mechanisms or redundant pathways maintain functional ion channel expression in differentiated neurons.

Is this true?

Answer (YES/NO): NO